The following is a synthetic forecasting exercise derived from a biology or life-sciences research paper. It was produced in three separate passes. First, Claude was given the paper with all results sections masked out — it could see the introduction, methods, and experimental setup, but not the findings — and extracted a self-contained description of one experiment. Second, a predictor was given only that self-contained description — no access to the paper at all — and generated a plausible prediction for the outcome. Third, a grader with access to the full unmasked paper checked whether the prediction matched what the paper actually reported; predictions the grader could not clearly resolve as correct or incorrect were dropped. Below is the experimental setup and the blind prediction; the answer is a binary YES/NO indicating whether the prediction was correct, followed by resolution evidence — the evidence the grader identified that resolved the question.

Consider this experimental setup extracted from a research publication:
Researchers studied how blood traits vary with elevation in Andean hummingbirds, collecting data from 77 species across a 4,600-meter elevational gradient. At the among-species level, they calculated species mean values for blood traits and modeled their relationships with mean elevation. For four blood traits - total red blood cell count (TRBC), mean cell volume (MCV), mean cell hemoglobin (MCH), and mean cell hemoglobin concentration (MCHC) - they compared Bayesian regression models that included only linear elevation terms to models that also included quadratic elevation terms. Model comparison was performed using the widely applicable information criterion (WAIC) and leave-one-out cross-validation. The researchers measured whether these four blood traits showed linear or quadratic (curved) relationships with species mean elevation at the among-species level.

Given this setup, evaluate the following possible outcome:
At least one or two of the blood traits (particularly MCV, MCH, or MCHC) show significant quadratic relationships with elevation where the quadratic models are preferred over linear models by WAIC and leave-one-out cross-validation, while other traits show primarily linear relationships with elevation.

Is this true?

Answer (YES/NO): NO